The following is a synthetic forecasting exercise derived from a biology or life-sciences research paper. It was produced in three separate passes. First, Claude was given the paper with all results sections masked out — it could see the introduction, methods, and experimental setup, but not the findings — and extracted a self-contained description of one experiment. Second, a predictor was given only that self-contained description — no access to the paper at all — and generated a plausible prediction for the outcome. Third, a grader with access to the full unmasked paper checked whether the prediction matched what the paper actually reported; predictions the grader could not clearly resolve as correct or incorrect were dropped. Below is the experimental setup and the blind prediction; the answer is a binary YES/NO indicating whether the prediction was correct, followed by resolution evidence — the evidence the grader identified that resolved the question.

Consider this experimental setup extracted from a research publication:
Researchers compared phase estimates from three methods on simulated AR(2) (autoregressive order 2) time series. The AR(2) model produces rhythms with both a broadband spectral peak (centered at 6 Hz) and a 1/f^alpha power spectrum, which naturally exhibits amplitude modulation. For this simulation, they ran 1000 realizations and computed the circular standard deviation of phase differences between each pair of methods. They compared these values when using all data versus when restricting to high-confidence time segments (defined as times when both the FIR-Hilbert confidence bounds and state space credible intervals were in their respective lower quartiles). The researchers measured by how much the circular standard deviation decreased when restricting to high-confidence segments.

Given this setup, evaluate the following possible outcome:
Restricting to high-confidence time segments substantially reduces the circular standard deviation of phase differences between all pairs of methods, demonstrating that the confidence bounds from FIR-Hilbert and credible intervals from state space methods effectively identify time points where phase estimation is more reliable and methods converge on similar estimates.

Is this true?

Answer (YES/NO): YES